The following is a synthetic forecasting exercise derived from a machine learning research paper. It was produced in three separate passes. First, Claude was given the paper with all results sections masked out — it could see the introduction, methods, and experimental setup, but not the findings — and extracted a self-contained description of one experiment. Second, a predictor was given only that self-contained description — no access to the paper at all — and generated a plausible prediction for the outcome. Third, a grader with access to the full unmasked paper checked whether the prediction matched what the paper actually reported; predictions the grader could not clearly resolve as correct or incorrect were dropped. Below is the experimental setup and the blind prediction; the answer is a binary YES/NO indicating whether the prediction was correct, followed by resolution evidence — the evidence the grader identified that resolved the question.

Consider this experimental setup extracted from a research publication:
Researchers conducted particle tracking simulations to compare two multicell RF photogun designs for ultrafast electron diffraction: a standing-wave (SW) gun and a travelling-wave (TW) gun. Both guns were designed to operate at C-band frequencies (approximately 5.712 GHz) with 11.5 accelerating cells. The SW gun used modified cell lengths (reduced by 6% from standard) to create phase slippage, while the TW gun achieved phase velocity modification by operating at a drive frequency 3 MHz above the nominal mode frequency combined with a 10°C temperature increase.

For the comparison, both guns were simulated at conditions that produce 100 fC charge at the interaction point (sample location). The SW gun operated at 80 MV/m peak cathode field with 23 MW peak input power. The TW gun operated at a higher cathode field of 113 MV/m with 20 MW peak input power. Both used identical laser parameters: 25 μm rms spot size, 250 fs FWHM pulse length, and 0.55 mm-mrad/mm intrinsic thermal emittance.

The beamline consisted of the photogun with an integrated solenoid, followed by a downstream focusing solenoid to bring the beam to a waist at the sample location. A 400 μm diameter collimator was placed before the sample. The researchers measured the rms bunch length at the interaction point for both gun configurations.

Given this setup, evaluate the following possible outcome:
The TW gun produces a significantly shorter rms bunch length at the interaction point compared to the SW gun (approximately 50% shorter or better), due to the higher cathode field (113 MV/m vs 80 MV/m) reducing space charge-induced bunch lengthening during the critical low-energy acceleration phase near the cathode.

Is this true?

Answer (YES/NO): NO